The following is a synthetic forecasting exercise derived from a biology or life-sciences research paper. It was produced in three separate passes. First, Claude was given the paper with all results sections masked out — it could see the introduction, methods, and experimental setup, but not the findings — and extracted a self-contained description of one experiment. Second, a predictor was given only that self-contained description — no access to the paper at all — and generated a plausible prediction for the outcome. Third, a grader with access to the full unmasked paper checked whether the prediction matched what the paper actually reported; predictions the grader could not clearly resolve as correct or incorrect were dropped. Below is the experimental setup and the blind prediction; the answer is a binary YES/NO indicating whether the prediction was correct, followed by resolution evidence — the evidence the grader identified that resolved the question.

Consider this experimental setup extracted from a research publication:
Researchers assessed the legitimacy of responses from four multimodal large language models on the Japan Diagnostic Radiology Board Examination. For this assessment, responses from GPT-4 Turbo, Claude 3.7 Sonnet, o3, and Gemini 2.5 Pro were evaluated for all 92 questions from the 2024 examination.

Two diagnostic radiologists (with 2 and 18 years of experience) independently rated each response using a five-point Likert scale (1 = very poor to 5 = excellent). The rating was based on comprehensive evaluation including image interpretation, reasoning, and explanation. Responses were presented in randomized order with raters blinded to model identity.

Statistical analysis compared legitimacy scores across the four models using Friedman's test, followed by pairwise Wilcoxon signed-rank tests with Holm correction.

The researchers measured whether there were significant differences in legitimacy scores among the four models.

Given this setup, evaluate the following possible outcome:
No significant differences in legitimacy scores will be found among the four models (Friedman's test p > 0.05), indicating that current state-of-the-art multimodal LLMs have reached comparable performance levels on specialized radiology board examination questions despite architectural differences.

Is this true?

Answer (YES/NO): NO